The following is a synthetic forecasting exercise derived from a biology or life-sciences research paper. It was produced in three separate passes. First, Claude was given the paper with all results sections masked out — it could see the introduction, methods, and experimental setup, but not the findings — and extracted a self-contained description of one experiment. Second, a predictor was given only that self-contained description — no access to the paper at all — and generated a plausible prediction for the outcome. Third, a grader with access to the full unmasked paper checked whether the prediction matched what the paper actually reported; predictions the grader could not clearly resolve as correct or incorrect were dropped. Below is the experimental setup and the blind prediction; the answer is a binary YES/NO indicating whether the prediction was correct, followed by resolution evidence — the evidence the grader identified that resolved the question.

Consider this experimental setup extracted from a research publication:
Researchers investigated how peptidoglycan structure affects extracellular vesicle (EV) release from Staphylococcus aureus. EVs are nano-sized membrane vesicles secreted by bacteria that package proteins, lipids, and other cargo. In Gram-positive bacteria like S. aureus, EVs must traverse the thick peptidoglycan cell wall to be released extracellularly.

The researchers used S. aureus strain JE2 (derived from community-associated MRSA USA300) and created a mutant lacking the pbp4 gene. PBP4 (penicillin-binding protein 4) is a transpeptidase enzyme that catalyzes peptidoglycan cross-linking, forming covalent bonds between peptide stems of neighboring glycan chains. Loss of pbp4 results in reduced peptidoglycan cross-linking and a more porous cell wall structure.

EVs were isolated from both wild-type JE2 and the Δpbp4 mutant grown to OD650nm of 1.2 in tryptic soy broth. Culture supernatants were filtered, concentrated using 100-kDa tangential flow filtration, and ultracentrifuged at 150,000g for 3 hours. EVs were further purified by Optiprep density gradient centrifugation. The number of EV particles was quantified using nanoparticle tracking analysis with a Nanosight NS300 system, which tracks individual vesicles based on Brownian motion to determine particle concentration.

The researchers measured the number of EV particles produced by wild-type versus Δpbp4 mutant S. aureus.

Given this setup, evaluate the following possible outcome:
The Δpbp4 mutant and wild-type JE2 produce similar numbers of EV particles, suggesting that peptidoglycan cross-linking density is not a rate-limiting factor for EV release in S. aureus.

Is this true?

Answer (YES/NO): NO